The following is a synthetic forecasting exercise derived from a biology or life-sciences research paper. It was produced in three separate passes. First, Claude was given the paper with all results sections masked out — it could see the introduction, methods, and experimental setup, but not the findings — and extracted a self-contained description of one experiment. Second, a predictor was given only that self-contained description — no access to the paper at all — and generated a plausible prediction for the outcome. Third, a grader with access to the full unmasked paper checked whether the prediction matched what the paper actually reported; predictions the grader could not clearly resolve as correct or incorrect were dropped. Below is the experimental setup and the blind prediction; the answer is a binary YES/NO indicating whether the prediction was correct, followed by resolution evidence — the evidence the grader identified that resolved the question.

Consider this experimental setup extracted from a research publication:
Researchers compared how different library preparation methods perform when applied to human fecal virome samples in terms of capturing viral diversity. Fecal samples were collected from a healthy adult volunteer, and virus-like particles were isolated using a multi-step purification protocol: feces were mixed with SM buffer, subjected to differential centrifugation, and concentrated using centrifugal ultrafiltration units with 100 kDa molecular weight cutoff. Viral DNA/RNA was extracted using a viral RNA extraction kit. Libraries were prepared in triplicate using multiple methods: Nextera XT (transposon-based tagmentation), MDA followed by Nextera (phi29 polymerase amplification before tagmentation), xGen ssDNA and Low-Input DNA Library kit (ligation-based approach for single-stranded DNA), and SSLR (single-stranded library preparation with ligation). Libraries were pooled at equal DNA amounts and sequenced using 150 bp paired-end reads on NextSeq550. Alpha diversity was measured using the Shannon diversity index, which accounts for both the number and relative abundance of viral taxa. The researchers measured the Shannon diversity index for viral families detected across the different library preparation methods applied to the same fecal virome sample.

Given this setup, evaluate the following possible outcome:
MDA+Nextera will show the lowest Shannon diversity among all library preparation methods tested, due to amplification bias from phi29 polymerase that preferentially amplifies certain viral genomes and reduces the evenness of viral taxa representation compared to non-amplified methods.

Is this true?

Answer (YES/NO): YES